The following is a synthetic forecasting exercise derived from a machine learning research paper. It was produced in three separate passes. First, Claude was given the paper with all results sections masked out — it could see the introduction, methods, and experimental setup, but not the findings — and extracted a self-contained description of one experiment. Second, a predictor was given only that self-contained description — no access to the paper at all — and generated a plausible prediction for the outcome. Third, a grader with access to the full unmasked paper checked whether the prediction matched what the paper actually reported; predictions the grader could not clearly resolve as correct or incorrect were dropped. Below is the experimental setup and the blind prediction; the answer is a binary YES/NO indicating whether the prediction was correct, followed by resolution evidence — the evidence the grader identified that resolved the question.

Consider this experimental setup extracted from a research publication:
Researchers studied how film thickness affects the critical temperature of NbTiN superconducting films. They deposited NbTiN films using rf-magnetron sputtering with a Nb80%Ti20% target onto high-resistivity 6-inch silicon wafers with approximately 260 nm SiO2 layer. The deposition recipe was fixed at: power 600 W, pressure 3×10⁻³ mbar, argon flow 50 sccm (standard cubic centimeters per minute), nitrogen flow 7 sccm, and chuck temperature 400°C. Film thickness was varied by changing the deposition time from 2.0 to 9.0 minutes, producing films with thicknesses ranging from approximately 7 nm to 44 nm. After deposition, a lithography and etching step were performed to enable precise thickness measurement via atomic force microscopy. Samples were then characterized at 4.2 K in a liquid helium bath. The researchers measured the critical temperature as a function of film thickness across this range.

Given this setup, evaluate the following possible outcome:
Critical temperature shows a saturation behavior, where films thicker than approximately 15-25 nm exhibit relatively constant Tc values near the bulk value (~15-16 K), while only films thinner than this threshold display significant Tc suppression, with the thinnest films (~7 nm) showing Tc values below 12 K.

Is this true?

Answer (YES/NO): NO